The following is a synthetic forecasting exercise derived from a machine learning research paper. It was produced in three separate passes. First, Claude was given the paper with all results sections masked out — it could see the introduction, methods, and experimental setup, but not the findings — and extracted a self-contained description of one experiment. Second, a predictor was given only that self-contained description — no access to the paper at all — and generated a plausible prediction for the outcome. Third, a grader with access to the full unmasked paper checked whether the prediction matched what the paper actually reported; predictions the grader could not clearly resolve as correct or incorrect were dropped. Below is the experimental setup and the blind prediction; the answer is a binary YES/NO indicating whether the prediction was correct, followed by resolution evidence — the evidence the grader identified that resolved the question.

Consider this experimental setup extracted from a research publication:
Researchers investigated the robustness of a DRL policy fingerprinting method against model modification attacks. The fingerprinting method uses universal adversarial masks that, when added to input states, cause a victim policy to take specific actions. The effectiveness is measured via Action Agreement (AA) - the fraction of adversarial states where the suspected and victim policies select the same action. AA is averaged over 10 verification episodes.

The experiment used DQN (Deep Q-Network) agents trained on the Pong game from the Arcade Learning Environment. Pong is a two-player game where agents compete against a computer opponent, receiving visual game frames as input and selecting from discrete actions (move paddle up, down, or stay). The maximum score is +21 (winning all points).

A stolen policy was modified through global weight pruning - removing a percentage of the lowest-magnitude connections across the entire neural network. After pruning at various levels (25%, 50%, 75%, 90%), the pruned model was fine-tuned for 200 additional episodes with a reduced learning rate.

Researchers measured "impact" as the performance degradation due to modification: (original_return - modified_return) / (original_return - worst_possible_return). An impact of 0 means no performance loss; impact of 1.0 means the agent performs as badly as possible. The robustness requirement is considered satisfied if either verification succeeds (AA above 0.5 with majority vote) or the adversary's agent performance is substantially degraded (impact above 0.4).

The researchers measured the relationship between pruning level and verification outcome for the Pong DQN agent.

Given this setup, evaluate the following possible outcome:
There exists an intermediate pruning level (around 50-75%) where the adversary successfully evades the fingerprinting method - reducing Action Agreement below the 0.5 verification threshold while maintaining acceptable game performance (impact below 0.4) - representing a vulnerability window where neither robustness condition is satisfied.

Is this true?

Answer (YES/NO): NO